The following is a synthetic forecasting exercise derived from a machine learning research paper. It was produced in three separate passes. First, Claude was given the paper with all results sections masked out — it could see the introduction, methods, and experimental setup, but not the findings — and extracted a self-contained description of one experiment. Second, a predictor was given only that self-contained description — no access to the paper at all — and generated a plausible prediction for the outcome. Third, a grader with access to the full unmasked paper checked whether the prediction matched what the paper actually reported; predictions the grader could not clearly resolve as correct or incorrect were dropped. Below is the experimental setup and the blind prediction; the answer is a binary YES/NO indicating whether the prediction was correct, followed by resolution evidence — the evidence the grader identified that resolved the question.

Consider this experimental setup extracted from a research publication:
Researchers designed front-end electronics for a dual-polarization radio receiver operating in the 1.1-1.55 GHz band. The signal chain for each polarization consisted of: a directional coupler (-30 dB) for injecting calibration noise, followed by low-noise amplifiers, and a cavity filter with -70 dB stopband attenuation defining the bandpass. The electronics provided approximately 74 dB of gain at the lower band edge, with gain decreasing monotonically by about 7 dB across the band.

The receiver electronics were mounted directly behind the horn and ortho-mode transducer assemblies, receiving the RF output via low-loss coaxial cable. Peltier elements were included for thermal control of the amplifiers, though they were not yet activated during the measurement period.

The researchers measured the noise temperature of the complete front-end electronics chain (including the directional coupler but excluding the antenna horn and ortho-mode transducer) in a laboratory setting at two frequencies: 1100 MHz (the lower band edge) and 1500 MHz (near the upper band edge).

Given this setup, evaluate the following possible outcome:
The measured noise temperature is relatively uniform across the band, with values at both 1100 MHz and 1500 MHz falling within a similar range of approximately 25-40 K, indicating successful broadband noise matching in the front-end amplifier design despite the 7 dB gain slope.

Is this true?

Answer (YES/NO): YES